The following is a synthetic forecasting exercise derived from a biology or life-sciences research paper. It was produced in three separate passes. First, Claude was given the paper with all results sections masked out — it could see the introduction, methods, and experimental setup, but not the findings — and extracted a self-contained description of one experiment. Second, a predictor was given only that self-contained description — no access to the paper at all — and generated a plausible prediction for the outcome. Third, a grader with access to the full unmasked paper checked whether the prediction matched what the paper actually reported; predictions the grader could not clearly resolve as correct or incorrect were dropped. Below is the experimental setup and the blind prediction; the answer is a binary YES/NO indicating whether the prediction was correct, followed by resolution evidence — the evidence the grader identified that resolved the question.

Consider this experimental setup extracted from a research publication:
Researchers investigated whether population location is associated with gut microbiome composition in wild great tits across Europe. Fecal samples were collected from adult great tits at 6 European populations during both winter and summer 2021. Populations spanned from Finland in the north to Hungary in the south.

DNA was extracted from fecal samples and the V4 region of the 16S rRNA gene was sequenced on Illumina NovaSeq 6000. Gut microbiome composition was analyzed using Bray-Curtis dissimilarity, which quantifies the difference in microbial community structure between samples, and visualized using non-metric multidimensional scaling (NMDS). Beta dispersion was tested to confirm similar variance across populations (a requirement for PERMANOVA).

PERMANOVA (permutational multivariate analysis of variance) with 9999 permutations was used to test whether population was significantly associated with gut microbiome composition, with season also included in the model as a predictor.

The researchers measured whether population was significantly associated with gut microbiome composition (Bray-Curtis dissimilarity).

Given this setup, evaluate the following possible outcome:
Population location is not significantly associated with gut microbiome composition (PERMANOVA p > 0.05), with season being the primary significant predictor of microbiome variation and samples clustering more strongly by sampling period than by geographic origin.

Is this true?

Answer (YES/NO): YES